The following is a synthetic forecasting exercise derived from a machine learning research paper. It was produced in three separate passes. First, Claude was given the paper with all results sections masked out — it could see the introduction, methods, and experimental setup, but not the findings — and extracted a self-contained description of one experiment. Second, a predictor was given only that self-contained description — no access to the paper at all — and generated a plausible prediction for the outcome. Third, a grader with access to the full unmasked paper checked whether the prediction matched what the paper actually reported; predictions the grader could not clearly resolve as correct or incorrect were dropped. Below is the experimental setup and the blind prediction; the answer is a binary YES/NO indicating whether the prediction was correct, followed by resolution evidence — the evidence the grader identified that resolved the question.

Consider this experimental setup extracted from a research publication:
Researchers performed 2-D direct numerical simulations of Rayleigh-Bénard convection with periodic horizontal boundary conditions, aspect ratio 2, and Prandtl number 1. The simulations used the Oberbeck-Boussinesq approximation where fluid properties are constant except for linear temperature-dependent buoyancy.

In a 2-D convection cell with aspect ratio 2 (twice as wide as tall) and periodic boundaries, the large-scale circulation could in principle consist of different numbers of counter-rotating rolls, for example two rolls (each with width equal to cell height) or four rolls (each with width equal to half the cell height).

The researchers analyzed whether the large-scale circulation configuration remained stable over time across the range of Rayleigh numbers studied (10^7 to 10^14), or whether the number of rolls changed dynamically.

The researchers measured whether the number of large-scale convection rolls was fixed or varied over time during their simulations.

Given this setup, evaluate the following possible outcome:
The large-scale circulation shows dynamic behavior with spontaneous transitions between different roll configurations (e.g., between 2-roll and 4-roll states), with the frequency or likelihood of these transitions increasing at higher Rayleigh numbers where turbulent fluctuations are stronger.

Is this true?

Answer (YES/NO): NO